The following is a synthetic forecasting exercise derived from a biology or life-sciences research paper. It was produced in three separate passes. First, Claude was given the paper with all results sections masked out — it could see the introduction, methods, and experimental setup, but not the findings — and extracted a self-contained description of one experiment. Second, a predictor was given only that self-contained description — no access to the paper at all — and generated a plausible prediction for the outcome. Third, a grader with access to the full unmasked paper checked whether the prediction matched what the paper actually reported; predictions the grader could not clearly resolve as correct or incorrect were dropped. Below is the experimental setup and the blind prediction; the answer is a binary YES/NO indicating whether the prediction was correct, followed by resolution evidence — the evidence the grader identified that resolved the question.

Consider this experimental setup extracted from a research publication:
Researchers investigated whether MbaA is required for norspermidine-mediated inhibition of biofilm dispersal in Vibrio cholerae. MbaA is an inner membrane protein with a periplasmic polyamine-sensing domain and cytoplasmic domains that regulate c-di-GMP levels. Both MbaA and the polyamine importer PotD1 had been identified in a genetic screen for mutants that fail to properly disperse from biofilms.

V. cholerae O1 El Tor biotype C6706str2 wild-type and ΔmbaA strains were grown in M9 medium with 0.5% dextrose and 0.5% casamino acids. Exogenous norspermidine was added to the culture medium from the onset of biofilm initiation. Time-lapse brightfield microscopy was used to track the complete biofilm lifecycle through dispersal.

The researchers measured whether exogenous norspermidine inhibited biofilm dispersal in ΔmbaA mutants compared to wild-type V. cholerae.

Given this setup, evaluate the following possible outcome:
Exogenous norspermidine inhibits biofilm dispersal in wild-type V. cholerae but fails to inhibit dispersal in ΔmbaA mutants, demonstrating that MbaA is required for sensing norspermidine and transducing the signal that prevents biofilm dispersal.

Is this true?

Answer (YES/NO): YES